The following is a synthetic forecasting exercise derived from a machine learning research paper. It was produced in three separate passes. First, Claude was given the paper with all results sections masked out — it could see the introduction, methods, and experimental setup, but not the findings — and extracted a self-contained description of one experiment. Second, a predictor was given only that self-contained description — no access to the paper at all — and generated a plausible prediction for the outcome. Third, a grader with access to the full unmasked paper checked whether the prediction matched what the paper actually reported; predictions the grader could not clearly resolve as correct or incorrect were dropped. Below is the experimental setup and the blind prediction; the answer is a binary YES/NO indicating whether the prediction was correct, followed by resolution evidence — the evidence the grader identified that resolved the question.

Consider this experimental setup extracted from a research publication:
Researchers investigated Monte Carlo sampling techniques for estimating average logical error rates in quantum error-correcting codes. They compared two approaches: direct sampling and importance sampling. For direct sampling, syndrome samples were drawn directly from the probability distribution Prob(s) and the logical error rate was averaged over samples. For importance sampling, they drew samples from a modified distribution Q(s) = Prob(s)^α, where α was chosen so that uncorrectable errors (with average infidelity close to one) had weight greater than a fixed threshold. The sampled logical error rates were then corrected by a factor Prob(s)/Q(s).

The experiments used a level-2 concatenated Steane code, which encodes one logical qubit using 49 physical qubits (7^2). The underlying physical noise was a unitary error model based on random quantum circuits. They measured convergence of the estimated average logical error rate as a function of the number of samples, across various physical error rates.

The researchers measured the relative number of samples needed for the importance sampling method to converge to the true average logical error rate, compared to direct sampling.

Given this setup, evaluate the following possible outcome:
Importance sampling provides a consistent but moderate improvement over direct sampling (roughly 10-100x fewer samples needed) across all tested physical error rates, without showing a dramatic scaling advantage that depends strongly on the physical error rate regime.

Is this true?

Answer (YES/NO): YES